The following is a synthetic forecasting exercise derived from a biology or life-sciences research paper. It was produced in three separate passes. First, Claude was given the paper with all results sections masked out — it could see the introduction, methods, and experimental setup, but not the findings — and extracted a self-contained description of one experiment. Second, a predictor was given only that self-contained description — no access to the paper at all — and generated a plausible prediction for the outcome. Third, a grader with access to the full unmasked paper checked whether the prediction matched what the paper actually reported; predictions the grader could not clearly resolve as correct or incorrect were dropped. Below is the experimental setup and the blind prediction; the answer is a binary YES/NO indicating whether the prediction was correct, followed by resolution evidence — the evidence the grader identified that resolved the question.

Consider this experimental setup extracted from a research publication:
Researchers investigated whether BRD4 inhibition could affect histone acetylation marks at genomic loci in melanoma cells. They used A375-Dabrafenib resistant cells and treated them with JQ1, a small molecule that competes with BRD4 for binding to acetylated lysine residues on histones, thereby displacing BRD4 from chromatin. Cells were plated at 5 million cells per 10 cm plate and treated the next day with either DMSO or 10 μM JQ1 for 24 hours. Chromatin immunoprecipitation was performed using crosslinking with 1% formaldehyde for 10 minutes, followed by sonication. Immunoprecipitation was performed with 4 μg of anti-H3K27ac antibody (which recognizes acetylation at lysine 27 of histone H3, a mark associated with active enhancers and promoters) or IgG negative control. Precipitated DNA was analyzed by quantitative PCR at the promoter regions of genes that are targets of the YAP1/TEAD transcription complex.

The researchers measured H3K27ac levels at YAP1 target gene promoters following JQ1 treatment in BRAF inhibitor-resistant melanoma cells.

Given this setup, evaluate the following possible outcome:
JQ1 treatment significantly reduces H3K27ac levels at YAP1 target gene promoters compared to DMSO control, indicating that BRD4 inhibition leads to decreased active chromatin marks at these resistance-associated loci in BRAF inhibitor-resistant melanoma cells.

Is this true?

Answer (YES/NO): YES